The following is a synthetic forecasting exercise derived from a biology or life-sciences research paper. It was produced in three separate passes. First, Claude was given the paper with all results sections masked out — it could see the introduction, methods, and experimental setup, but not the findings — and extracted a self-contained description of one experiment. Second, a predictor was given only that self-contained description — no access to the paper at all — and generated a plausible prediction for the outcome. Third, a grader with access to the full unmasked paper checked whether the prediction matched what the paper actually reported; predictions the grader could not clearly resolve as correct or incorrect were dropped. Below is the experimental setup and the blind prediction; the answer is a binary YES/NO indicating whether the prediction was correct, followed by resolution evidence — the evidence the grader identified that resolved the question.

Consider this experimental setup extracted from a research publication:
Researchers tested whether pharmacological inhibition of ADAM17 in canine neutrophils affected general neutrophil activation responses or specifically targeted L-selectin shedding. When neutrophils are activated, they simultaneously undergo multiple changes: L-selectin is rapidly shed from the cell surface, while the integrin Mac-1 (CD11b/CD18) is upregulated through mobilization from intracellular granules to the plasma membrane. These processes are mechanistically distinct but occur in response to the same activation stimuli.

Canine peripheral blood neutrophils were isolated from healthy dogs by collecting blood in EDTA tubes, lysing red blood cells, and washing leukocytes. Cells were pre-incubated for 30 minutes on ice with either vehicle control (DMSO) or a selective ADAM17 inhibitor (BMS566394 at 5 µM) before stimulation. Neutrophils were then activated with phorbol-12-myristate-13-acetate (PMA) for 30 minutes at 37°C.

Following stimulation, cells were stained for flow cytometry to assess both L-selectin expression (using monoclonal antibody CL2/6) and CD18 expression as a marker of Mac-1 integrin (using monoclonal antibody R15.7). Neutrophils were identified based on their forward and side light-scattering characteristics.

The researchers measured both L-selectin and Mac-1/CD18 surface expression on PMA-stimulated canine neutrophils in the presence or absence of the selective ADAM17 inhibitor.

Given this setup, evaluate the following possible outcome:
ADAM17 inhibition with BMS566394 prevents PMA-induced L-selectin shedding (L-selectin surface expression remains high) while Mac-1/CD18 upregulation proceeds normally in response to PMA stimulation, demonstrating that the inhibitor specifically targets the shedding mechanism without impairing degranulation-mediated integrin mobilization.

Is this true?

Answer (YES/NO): YES